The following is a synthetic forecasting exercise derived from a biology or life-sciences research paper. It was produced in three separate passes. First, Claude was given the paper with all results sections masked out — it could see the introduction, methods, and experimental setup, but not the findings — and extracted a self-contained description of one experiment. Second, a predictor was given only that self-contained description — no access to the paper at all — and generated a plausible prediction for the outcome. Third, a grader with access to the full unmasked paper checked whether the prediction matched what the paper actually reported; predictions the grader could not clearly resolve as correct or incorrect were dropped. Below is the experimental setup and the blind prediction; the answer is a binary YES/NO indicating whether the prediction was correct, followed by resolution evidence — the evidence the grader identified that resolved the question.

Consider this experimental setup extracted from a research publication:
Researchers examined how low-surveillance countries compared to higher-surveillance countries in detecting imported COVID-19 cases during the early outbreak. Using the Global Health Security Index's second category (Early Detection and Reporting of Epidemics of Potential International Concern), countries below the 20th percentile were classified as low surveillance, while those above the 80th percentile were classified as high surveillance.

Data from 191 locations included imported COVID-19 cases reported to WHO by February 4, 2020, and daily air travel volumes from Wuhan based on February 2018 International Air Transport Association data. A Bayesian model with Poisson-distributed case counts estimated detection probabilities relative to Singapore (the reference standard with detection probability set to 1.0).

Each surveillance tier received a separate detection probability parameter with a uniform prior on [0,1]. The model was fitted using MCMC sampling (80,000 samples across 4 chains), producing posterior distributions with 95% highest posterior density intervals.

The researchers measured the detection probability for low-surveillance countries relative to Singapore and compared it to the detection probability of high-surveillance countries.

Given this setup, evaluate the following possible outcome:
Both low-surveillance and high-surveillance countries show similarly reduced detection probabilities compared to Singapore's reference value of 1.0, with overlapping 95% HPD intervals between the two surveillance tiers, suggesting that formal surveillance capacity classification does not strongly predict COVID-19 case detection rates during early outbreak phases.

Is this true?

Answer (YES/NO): NO